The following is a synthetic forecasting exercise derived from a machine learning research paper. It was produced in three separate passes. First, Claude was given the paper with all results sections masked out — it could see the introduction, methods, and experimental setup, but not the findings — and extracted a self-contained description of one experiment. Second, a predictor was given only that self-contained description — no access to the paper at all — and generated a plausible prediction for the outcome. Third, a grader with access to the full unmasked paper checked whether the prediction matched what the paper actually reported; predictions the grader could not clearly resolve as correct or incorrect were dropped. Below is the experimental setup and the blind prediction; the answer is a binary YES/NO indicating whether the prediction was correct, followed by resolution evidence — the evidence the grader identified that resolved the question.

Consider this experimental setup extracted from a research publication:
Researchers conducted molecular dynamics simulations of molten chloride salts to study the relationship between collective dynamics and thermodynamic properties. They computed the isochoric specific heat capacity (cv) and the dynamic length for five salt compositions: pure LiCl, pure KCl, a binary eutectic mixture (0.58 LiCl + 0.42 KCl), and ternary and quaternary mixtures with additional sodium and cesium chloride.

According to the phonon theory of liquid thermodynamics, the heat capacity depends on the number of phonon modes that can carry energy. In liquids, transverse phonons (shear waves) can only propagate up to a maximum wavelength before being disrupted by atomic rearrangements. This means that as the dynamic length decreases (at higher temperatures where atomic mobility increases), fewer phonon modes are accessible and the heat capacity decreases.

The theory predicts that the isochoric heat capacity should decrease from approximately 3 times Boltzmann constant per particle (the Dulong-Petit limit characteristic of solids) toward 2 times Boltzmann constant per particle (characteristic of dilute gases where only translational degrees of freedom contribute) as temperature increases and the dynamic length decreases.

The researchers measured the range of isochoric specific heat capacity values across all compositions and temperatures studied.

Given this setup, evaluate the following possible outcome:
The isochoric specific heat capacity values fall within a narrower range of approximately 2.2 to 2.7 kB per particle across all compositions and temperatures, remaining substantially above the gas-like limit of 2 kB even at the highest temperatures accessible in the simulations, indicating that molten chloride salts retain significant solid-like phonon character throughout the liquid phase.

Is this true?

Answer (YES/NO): NO